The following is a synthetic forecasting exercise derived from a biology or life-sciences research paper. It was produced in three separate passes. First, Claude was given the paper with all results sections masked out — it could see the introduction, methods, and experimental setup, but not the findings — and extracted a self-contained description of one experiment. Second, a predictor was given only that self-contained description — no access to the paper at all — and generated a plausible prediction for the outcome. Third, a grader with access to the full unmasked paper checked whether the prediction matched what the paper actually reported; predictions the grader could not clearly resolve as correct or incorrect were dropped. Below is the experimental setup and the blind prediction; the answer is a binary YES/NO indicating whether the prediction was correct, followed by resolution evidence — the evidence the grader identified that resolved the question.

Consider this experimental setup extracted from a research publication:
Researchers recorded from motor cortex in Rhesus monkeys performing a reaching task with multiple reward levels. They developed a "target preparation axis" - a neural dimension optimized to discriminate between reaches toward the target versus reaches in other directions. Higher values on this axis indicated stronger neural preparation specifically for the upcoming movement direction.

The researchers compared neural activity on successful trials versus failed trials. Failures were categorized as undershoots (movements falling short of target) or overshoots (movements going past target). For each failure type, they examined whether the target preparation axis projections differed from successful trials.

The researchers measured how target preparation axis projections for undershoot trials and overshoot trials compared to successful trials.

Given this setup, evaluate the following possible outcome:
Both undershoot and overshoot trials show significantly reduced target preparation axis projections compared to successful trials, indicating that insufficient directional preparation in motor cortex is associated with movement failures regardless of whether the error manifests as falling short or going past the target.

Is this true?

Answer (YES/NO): NO